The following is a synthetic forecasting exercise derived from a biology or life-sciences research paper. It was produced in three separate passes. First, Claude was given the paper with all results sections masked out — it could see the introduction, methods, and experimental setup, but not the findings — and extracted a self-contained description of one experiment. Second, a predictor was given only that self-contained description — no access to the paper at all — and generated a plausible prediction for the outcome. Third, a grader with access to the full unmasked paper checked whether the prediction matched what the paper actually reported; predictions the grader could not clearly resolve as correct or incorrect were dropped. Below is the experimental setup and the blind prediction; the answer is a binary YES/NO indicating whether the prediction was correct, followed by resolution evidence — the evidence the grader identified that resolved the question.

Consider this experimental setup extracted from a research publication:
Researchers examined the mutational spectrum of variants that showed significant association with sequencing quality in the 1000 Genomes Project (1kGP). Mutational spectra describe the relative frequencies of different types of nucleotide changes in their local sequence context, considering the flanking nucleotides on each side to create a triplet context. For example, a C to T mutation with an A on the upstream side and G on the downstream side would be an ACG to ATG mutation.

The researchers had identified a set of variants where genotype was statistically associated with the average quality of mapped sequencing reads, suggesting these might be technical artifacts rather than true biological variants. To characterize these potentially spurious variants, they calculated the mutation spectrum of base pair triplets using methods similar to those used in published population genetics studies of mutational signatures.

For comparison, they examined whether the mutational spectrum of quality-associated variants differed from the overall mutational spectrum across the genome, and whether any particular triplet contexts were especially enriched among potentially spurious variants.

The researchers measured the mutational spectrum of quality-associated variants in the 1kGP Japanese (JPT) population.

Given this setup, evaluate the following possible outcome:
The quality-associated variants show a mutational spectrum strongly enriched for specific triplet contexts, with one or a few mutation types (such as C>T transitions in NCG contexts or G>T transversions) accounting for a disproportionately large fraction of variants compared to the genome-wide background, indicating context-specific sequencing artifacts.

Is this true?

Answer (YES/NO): YES